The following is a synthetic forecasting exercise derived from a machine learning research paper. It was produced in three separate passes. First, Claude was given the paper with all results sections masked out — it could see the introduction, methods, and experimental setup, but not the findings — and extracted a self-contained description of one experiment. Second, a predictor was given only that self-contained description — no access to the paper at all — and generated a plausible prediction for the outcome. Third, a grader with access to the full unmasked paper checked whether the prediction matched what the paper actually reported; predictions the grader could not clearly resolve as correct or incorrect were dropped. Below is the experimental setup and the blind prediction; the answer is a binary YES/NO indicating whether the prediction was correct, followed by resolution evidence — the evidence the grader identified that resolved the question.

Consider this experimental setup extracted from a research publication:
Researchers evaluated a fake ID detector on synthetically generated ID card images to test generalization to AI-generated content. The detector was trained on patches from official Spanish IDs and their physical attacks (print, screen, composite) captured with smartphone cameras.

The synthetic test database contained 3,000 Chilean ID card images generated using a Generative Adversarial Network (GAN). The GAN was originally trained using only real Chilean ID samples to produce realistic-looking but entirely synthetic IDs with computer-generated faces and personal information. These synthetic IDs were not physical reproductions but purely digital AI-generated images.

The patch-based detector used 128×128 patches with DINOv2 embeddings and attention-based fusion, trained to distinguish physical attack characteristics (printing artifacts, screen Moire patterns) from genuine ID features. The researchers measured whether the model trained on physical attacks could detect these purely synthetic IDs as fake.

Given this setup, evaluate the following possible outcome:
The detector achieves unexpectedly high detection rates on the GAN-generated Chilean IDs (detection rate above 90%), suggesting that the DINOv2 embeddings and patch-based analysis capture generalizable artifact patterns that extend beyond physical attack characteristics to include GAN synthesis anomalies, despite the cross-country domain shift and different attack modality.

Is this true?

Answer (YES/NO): NO